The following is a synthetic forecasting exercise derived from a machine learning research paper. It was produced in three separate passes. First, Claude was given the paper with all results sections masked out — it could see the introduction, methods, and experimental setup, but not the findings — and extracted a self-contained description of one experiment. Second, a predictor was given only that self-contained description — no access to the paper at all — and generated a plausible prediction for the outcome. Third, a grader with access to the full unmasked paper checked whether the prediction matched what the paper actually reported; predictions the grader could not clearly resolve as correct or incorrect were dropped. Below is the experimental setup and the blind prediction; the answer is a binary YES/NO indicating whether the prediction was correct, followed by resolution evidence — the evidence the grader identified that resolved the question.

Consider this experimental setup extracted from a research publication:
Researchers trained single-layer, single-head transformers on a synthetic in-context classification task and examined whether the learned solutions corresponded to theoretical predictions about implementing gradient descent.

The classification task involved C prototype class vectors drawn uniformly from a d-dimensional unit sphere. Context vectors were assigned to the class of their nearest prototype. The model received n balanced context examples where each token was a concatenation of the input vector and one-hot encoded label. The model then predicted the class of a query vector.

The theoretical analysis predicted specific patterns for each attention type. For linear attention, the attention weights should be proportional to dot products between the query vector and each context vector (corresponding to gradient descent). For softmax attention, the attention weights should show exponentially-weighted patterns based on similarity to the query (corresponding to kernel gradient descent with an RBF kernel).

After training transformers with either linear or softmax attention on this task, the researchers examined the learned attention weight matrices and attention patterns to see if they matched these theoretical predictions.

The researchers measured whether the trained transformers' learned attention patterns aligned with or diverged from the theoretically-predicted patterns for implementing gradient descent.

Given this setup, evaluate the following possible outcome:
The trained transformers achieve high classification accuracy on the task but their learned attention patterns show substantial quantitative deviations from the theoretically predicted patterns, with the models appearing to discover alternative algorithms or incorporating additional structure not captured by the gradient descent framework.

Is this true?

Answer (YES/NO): NO